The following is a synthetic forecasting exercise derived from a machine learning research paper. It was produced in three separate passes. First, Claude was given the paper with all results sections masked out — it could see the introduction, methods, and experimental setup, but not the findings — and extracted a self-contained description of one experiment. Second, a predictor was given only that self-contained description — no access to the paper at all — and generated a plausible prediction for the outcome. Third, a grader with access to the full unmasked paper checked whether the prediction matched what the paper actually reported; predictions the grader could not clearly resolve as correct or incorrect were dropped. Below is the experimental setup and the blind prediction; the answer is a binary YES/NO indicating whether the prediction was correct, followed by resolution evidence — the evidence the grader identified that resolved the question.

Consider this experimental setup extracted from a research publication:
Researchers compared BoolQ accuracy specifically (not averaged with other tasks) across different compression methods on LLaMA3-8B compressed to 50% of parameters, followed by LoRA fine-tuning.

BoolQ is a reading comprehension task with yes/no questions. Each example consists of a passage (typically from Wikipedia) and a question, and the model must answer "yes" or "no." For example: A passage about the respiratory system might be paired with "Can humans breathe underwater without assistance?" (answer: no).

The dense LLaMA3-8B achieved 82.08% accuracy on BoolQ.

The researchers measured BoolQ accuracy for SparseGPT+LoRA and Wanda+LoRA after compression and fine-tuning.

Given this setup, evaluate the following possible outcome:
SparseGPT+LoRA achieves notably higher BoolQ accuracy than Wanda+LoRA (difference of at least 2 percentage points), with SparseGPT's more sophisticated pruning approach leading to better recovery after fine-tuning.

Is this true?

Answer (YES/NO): YES